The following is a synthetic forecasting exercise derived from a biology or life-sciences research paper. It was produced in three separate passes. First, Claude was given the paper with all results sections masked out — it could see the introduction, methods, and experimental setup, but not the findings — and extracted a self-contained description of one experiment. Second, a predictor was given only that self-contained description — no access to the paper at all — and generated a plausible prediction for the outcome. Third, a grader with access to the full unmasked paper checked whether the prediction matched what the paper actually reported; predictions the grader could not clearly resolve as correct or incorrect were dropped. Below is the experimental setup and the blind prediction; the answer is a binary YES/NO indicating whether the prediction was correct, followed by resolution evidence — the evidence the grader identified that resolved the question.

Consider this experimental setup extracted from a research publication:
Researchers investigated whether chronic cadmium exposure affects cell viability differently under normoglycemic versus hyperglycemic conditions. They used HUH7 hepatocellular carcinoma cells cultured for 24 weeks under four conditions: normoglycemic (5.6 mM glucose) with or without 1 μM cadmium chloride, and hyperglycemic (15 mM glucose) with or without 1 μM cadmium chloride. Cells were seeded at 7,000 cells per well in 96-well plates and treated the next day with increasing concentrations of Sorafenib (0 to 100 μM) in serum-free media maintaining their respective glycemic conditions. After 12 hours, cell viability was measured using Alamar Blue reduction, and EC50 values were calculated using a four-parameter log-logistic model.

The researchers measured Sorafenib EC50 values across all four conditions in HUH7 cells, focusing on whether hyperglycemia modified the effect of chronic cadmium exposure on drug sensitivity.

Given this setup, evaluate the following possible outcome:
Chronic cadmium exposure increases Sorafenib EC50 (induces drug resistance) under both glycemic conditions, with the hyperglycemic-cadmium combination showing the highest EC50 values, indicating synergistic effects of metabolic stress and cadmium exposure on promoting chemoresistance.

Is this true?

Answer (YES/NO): NO